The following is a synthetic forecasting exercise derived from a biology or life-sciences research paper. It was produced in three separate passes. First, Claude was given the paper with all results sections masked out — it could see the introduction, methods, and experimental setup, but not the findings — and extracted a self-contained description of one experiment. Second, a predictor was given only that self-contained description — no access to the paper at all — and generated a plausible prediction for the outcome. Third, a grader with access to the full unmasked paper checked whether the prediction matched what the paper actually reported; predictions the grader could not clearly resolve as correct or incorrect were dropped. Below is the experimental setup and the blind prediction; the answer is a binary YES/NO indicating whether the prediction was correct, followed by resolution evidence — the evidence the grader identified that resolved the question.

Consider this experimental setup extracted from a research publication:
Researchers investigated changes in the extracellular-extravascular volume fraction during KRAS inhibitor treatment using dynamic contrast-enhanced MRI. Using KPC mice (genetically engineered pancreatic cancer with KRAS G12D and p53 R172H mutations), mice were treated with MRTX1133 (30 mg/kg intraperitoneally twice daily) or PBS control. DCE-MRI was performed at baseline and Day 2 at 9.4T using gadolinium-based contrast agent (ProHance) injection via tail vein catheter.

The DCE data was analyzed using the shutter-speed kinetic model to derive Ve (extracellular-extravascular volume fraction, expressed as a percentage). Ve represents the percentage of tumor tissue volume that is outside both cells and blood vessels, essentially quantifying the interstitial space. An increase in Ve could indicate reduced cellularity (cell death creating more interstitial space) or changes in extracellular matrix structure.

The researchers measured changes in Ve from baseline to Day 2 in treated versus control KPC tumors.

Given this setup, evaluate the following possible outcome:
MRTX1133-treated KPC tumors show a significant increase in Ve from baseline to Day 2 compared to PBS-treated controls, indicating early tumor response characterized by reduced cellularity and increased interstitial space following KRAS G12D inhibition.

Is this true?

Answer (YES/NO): NO